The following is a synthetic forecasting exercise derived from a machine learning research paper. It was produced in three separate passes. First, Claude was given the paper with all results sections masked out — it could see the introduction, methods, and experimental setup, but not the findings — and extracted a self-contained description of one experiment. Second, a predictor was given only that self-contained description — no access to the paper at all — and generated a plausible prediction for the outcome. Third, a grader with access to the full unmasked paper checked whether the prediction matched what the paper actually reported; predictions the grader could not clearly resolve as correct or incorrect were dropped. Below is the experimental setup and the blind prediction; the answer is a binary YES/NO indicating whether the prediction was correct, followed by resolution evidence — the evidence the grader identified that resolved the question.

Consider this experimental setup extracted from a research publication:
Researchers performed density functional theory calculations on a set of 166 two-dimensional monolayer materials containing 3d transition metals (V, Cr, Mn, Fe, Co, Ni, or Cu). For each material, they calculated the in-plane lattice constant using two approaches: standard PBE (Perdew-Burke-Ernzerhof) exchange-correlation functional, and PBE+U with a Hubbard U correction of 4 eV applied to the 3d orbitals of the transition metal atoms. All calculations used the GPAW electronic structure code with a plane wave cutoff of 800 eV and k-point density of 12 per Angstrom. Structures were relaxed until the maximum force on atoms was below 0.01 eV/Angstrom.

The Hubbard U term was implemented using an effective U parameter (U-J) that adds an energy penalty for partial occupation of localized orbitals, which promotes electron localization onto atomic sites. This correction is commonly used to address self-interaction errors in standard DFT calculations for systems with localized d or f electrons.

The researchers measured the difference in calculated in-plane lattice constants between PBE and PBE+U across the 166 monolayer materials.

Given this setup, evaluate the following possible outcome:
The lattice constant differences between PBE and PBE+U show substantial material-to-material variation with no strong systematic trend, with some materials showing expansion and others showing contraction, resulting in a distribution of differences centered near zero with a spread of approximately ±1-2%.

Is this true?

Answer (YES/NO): NO